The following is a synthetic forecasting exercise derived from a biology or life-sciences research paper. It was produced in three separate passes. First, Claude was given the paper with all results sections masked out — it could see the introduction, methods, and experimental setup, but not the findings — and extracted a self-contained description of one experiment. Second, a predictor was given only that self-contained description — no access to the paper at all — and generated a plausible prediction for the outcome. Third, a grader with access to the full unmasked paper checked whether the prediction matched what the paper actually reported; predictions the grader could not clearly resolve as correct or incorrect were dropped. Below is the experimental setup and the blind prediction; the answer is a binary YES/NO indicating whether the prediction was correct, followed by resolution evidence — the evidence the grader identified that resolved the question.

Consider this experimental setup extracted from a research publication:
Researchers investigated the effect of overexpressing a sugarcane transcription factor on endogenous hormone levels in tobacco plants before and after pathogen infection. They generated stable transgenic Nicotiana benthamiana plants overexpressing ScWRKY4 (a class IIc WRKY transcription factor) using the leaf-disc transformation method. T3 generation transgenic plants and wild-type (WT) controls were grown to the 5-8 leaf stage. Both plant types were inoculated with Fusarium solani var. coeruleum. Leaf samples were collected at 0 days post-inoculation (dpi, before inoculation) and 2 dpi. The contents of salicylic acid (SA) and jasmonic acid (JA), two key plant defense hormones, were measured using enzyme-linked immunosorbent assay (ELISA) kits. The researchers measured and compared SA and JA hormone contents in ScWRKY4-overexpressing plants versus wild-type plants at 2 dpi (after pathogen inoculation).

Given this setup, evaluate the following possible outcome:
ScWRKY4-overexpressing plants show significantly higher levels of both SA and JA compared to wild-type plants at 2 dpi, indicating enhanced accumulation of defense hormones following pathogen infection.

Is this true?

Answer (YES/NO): NO